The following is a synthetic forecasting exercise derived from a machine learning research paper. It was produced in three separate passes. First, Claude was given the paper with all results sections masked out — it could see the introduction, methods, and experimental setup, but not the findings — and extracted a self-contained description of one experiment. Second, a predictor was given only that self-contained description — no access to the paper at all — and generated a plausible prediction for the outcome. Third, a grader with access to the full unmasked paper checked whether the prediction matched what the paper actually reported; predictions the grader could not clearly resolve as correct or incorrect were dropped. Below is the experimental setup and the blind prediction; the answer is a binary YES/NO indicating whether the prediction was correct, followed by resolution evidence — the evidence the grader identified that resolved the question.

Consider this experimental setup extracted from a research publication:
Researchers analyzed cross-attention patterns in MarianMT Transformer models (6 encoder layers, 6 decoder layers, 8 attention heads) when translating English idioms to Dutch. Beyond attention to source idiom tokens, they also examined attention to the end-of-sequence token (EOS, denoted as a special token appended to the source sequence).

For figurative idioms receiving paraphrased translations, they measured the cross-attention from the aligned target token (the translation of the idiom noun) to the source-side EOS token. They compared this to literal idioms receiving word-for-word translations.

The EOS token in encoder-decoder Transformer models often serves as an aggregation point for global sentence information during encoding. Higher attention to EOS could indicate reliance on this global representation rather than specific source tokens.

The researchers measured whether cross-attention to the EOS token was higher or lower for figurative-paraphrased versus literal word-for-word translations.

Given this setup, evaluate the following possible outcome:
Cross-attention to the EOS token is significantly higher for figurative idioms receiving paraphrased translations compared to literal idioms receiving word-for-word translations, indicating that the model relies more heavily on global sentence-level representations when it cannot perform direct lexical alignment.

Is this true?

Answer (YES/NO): NO